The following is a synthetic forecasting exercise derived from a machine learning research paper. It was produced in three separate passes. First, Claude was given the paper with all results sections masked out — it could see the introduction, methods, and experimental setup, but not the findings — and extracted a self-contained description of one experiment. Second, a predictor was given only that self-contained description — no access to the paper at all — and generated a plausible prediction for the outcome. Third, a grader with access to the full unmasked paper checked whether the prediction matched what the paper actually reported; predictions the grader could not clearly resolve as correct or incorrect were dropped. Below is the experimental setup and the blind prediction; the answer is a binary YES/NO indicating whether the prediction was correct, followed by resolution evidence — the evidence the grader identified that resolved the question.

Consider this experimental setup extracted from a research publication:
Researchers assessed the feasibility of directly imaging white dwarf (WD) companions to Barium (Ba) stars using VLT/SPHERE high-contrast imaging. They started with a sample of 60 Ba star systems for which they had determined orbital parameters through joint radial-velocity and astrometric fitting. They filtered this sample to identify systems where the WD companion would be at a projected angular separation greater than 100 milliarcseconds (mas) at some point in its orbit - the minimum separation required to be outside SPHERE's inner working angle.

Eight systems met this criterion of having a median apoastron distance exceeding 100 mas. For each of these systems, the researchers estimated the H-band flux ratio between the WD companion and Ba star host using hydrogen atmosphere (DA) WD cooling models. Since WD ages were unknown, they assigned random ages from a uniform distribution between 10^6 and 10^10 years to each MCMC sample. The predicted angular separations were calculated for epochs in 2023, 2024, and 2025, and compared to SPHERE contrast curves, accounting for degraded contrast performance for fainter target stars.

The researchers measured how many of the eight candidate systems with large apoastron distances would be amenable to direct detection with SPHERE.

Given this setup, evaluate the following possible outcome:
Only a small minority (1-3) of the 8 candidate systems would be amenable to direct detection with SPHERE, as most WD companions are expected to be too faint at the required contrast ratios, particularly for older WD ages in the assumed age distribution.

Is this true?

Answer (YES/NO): NO